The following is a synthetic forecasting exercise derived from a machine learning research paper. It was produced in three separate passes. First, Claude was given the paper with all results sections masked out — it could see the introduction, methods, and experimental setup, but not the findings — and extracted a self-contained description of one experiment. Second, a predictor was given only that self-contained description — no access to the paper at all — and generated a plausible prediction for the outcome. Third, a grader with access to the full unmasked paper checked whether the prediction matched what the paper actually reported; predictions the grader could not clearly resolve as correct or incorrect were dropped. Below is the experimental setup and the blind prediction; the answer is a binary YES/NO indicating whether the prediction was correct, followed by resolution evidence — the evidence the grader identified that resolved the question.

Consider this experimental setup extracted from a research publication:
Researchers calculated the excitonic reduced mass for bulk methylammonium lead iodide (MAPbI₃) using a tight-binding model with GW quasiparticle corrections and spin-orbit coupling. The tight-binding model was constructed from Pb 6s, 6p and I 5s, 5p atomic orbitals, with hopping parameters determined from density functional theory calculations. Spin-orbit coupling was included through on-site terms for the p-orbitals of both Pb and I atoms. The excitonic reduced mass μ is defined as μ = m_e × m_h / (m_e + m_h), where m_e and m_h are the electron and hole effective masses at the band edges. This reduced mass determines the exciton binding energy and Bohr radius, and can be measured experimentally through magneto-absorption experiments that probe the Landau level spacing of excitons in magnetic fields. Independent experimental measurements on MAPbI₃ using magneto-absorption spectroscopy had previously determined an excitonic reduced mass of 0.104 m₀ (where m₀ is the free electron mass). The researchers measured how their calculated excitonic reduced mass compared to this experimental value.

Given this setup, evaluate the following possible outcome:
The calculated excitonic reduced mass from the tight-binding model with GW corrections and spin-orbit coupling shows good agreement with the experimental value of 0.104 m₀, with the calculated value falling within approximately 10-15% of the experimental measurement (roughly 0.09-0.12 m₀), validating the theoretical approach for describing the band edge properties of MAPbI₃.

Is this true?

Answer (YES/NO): YES